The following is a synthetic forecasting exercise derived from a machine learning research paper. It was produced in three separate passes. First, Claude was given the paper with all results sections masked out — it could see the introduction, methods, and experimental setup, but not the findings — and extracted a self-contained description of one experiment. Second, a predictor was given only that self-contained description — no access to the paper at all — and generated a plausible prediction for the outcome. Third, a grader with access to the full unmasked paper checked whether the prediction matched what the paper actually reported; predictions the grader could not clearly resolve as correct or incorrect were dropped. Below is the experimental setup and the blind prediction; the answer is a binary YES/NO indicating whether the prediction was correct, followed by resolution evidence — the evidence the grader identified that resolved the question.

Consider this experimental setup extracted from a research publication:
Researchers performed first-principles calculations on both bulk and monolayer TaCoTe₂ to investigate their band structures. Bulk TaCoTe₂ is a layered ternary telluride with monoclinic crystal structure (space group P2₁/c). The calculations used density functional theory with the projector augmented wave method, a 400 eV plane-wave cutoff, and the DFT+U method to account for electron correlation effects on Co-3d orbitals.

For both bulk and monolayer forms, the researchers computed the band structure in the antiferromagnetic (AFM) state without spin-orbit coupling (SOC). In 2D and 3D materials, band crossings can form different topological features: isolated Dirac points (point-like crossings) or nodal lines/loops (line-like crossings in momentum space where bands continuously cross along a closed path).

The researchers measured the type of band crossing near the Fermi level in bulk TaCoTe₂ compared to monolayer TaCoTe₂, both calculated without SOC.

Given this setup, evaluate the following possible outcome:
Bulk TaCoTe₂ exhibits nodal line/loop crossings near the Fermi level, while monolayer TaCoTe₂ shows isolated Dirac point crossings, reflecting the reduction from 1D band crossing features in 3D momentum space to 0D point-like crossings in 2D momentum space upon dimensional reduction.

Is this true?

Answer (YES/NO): YES